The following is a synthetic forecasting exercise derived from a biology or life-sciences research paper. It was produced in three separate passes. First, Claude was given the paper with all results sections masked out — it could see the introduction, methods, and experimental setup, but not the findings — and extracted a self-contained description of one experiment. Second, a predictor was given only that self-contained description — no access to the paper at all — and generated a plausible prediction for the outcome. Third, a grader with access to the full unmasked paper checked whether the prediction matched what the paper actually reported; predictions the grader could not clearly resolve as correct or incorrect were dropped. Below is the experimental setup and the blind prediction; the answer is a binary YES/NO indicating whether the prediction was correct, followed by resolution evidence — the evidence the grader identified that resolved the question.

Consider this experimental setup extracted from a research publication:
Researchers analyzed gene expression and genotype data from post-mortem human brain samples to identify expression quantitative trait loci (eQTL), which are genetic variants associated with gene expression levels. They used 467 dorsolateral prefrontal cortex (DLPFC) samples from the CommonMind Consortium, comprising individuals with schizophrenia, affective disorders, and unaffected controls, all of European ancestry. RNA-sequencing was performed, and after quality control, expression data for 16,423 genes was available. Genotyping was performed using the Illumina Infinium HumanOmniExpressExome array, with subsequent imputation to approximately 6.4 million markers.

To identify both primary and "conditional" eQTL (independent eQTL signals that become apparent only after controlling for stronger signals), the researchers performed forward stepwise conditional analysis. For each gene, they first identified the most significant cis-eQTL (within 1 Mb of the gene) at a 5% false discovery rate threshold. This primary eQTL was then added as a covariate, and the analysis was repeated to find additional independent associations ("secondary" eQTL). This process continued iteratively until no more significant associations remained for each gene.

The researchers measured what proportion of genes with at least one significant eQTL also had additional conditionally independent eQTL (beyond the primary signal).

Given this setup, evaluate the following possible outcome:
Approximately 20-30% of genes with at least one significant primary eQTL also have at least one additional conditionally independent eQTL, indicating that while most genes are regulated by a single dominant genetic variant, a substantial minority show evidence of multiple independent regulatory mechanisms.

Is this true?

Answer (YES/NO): NO